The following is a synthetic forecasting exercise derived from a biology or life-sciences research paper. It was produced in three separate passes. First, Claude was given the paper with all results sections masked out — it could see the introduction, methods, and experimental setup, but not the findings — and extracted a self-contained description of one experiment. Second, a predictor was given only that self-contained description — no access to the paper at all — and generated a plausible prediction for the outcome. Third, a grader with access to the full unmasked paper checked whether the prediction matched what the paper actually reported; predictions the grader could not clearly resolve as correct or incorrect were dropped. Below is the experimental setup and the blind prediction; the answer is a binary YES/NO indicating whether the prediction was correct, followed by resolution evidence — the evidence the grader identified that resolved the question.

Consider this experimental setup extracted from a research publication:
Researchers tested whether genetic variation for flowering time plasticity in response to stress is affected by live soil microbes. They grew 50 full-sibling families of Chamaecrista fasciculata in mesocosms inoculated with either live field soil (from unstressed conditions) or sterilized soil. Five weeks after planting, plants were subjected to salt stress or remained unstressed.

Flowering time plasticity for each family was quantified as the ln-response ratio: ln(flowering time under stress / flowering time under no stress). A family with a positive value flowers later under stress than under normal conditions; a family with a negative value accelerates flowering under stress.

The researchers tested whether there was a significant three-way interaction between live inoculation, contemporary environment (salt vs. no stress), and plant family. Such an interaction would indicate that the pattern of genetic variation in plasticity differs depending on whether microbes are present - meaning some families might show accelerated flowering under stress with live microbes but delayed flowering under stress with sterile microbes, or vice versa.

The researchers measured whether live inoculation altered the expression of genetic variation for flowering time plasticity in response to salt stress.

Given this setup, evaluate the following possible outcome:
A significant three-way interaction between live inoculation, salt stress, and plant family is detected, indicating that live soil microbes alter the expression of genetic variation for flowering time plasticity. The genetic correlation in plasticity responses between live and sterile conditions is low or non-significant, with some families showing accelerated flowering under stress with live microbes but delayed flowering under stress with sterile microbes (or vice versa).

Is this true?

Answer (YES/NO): YES